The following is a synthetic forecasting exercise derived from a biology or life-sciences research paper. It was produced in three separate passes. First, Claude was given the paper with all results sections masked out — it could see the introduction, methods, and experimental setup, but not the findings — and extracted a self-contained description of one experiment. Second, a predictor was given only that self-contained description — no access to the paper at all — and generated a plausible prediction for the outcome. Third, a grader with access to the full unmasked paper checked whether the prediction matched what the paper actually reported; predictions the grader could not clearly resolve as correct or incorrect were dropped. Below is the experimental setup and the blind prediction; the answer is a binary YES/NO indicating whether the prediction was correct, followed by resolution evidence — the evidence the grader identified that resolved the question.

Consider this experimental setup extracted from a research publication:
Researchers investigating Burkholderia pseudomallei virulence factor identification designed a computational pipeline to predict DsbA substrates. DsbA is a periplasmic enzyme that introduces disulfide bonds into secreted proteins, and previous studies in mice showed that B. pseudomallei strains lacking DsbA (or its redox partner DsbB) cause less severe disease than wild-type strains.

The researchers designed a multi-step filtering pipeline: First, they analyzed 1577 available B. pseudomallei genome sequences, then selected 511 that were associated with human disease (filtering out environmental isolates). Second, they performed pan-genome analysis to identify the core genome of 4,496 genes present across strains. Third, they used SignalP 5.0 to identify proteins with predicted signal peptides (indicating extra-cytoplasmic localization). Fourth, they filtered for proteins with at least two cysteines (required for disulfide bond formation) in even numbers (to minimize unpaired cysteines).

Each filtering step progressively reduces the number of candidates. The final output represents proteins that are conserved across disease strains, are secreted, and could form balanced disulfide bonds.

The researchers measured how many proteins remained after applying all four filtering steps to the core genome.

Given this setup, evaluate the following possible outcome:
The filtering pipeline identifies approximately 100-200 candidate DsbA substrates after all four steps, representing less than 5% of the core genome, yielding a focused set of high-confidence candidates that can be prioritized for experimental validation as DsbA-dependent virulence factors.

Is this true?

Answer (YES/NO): NO